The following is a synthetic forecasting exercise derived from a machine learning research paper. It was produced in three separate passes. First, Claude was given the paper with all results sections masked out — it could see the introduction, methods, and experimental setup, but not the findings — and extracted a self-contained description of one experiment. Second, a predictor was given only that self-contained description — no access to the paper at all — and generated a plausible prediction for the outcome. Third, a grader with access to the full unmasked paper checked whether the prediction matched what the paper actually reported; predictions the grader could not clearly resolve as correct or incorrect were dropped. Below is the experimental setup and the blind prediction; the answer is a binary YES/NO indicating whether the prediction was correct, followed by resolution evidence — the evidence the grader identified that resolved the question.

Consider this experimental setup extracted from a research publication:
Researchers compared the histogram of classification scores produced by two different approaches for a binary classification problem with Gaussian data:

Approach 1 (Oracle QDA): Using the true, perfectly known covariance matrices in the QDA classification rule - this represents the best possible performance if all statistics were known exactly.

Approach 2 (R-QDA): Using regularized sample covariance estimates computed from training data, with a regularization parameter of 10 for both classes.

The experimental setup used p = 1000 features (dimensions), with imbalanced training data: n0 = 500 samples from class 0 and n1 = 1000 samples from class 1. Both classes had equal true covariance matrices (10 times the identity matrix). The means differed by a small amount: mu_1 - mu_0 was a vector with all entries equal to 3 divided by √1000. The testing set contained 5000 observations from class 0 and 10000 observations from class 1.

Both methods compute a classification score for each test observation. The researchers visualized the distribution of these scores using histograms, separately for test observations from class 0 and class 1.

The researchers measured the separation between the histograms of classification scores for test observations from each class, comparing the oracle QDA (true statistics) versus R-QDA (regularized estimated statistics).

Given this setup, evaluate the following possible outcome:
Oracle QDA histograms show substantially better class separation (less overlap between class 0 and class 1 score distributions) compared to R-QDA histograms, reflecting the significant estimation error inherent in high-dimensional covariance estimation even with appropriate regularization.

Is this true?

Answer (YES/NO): YES